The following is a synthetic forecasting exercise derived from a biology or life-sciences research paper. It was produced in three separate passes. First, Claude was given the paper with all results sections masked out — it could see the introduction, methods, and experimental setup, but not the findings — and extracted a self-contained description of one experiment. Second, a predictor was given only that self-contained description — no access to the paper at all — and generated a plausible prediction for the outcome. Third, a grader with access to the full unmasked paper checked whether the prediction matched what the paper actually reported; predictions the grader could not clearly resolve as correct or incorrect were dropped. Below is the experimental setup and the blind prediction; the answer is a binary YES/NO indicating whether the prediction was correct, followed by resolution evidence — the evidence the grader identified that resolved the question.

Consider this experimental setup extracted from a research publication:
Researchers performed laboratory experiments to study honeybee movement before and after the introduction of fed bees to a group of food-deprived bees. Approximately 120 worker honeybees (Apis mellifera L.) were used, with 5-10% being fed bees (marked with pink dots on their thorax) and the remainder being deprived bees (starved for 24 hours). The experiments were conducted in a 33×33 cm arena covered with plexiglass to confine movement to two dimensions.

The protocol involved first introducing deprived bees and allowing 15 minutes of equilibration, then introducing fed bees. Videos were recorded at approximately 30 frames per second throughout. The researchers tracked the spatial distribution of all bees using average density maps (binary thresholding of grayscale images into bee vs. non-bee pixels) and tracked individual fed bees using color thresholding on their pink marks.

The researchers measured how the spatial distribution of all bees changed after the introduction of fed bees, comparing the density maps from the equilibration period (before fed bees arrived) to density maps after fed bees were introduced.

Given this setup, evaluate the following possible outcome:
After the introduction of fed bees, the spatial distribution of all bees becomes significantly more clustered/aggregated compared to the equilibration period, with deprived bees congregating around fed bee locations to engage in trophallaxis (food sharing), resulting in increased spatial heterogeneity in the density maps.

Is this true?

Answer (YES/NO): YES